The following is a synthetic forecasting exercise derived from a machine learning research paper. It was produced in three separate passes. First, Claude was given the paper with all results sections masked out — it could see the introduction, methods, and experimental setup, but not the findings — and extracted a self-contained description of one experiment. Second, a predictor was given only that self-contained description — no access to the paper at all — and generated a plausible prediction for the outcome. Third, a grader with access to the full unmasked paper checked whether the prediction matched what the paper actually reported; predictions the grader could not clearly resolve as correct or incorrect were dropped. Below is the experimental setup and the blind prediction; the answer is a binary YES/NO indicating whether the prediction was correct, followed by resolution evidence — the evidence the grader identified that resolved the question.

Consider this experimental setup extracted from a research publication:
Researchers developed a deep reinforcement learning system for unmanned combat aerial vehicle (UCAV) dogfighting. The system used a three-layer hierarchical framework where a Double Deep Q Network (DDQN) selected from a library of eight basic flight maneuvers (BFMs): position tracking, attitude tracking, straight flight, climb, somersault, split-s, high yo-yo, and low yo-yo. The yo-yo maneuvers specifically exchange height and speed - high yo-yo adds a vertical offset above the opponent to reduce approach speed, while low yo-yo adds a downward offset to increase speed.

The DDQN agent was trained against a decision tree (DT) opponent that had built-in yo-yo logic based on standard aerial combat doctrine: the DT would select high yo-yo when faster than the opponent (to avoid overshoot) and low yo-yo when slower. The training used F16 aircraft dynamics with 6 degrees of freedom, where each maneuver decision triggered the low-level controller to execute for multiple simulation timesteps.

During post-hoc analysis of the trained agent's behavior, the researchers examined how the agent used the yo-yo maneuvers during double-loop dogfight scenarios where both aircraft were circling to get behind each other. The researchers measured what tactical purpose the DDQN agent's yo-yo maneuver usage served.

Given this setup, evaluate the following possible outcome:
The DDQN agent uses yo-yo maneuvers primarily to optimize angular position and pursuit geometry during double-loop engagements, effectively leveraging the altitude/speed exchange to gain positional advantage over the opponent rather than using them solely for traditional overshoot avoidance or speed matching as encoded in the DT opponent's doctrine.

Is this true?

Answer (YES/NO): YES